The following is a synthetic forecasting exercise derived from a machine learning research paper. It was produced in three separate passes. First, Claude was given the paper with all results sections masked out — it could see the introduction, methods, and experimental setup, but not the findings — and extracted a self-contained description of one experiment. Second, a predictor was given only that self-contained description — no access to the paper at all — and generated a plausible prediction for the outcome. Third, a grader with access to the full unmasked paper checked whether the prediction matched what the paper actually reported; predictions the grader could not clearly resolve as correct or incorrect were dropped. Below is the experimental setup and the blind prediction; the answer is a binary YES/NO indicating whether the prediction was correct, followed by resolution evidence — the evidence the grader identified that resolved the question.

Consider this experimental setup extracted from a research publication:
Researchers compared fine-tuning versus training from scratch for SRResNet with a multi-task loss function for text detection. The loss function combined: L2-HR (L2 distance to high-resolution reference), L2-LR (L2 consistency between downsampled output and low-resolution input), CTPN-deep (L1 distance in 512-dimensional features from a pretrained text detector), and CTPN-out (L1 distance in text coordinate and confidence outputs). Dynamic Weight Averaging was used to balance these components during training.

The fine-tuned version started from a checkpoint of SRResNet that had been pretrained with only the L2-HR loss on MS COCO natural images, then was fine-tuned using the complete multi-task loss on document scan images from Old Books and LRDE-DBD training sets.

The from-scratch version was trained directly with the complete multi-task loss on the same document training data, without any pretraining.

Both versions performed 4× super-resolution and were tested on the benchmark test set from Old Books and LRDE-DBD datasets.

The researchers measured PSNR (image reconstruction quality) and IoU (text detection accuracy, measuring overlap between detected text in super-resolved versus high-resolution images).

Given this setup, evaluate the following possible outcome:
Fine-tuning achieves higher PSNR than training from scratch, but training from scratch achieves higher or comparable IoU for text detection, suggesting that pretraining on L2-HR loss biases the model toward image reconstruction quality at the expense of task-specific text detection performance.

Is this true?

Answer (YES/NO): NO